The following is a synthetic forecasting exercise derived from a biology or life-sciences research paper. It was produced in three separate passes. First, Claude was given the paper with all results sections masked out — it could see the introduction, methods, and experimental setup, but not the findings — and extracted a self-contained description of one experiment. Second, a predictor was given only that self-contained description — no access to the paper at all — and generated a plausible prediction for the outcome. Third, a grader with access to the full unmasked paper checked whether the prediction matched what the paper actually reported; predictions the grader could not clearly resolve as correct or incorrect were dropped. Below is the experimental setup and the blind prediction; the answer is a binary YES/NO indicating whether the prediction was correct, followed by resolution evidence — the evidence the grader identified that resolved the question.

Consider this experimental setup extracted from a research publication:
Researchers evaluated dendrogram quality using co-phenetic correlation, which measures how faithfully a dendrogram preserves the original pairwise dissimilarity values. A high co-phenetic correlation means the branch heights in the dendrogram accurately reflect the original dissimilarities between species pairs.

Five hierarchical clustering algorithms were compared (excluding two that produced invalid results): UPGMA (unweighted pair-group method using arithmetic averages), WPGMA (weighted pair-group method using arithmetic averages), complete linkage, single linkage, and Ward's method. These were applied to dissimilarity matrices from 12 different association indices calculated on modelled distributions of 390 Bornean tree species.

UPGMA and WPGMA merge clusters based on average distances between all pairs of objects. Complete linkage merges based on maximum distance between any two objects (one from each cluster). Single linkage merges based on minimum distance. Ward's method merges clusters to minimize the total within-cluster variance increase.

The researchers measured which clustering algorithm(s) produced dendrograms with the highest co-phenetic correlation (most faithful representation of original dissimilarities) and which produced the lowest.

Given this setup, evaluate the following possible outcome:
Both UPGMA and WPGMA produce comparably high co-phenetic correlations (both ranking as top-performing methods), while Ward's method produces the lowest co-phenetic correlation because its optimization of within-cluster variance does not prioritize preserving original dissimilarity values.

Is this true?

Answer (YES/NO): NO